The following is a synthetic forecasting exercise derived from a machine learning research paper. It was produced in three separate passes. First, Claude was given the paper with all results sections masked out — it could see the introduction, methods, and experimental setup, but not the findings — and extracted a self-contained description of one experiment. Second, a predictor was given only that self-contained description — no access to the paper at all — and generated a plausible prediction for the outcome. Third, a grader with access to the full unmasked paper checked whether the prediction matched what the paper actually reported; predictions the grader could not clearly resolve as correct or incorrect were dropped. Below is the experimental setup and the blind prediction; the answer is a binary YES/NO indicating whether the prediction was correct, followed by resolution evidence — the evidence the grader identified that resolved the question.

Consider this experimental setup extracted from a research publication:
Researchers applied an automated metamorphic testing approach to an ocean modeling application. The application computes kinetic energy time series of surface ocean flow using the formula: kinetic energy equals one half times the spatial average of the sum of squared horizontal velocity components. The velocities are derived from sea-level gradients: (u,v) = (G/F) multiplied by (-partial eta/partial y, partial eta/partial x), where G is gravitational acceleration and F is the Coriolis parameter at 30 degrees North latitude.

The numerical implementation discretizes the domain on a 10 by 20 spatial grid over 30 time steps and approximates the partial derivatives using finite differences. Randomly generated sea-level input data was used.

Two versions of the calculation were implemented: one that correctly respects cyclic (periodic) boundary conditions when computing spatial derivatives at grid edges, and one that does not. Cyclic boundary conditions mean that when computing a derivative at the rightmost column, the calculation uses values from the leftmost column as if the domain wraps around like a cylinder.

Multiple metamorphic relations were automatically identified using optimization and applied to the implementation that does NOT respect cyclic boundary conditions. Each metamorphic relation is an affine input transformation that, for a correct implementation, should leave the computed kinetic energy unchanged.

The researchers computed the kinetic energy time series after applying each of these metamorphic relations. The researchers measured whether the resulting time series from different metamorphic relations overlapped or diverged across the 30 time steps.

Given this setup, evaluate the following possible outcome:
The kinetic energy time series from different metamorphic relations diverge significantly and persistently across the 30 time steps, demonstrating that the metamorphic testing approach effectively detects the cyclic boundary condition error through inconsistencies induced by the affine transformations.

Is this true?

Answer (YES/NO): NO